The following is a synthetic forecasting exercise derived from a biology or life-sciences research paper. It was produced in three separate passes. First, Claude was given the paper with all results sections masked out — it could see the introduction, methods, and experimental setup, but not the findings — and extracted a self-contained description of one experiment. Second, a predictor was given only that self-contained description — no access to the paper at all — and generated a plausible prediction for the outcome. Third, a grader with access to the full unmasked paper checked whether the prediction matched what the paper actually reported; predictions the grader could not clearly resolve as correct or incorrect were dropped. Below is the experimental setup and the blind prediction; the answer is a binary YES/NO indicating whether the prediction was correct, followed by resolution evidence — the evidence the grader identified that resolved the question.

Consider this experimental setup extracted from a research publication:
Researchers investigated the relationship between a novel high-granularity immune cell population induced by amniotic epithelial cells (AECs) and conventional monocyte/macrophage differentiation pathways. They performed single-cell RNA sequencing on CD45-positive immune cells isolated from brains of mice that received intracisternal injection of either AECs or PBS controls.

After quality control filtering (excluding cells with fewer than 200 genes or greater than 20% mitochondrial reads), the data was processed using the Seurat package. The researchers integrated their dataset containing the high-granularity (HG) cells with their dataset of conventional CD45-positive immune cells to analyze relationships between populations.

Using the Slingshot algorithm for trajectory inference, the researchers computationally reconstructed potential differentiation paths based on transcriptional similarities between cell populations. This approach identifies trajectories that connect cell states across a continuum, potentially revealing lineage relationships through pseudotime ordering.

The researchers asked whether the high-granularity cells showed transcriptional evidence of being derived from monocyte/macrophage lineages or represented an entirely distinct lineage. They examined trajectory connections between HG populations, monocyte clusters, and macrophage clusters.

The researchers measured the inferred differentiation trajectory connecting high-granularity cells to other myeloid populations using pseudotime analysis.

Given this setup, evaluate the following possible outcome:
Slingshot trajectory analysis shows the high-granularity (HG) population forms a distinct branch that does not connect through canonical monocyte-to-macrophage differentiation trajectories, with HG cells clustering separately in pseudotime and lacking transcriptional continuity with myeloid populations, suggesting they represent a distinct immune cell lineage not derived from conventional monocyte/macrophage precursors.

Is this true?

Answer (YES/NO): NO